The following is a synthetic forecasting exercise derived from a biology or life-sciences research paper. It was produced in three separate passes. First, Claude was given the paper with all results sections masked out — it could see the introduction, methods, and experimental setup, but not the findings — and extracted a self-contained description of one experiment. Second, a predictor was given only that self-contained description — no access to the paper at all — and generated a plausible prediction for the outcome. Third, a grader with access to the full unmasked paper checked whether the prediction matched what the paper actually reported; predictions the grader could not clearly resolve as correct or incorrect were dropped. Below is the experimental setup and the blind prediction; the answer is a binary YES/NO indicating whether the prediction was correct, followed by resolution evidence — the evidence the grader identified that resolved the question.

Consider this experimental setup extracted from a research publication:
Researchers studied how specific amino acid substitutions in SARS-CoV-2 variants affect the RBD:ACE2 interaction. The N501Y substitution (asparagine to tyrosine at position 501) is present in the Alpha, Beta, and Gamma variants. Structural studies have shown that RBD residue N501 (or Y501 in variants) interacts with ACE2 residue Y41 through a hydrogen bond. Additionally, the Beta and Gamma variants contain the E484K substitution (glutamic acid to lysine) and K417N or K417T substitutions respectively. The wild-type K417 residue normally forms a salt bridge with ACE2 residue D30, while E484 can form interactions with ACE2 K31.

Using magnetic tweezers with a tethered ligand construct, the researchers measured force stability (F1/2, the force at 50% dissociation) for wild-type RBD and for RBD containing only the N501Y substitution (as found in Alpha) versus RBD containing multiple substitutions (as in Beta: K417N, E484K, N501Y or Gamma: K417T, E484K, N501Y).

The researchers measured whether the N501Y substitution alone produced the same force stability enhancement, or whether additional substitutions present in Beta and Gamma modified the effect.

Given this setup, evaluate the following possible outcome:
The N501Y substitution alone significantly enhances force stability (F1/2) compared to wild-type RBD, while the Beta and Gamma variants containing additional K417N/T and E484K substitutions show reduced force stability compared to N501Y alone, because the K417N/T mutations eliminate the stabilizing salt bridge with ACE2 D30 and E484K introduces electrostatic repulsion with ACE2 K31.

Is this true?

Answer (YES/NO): NO